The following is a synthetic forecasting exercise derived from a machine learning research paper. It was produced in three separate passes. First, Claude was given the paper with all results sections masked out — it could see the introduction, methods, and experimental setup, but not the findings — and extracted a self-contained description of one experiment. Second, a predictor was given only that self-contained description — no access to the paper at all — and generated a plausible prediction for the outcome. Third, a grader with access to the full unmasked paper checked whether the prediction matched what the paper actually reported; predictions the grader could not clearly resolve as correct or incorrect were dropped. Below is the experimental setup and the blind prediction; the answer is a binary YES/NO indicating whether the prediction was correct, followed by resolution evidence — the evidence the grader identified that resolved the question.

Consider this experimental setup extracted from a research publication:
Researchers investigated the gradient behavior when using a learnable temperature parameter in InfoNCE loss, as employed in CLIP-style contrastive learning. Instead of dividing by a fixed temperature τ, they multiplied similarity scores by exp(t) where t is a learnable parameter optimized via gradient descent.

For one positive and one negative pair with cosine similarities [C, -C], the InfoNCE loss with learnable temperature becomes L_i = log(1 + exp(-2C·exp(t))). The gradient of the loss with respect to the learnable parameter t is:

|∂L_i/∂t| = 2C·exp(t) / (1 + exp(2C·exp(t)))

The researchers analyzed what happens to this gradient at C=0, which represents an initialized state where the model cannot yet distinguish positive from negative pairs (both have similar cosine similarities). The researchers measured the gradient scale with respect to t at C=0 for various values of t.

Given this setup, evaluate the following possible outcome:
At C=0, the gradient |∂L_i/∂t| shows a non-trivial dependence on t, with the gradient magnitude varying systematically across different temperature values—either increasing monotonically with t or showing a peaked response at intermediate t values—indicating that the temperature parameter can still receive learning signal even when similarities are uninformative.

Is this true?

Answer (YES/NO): NO